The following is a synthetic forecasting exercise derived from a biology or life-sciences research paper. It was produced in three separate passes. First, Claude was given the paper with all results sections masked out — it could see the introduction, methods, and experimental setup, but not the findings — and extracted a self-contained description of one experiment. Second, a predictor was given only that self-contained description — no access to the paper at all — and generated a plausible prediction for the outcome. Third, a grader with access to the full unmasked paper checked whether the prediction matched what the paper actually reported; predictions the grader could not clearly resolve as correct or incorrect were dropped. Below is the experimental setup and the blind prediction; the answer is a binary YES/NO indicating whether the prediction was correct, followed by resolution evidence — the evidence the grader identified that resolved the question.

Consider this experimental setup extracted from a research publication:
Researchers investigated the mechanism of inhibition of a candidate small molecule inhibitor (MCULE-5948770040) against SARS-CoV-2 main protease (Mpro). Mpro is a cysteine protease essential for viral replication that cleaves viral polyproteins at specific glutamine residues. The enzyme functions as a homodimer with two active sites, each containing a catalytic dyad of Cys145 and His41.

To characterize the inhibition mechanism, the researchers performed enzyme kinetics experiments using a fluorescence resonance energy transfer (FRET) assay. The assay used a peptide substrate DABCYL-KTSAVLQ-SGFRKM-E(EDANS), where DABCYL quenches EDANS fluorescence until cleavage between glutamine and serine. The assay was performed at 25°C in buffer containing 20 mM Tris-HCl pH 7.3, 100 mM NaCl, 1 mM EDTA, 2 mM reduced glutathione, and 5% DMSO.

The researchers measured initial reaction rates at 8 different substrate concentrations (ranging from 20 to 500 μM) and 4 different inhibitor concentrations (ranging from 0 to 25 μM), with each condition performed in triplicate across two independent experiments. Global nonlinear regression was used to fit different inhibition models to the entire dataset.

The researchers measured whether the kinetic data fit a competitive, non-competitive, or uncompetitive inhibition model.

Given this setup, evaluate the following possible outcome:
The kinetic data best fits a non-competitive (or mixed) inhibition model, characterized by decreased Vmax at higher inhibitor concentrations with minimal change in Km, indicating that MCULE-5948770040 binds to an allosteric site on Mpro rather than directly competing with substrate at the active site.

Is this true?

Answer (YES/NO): NO